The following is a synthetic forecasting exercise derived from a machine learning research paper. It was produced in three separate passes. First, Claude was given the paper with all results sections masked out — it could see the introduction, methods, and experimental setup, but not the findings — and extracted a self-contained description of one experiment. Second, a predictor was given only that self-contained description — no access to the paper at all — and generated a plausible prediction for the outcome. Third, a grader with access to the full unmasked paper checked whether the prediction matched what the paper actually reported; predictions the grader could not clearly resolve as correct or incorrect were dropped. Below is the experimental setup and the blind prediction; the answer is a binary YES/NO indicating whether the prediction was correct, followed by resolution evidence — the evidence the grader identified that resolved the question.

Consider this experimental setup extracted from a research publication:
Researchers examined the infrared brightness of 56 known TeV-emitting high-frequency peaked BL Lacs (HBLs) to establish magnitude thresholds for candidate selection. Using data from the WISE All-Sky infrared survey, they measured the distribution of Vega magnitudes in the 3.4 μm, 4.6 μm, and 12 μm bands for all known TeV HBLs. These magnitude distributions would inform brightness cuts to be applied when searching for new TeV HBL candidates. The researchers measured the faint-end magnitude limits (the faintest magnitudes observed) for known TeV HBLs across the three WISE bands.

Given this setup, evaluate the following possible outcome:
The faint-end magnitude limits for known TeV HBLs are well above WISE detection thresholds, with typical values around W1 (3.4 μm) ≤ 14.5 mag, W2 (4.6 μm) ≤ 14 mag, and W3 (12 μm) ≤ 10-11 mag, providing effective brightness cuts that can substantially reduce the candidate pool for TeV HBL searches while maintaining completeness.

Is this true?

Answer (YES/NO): NO